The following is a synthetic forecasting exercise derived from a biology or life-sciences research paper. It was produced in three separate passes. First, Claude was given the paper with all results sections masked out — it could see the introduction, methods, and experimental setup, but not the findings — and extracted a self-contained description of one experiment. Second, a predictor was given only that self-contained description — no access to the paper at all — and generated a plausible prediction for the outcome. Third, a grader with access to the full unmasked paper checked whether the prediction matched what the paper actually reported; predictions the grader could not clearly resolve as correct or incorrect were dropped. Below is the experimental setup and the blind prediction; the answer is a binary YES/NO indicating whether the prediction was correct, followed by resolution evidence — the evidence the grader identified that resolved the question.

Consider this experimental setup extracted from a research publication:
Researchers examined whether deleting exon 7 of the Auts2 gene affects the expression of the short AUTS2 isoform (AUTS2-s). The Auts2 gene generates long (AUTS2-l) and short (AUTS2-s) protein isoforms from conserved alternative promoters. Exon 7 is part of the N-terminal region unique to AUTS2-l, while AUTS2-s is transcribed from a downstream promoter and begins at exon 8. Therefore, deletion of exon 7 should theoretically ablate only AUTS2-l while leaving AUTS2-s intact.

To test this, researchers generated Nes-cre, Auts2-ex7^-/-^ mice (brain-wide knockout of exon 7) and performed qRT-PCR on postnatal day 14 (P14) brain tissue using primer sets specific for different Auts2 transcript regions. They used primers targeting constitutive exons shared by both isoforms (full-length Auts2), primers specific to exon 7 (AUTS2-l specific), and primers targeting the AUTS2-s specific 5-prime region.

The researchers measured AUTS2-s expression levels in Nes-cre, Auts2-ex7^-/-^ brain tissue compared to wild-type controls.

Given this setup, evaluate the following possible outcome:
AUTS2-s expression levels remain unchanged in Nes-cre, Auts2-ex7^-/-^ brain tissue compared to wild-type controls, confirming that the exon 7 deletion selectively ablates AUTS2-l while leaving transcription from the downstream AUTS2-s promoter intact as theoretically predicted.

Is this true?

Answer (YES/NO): YES